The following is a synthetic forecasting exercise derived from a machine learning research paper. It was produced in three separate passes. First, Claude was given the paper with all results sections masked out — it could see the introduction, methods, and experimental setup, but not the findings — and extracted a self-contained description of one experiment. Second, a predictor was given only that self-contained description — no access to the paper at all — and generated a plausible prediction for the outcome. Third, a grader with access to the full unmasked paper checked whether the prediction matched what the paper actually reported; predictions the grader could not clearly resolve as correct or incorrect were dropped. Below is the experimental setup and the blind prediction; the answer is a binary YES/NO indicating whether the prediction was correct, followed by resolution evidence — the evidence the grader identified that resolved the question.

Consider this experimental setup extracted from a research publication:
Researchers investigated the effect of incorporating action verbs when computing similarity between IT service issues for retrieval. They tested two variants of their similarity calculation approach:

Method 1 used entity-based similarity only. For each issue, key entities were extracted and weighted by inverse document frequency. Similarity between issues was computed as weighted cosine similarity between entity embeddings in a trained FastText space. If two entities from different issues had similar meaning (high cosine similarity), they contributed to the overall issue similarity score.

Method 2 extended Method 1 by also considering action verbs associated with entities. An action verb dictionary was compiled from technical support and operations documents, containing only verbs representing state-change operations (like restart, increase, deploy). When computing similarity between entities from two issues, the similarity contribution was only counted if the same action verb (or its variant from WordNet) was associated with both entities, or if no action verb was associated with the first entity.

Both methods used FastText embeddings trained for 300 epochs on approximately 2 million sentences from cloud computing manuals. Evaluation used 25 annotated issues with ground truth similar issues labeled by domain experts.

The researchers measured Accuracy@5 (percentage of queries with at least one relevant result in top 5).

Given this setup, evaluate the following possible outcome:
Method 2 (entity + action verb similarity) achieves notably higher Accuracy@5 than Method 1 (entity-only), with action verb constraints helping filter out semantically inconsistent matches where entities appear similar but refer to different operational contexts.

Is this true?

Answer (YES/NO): YES